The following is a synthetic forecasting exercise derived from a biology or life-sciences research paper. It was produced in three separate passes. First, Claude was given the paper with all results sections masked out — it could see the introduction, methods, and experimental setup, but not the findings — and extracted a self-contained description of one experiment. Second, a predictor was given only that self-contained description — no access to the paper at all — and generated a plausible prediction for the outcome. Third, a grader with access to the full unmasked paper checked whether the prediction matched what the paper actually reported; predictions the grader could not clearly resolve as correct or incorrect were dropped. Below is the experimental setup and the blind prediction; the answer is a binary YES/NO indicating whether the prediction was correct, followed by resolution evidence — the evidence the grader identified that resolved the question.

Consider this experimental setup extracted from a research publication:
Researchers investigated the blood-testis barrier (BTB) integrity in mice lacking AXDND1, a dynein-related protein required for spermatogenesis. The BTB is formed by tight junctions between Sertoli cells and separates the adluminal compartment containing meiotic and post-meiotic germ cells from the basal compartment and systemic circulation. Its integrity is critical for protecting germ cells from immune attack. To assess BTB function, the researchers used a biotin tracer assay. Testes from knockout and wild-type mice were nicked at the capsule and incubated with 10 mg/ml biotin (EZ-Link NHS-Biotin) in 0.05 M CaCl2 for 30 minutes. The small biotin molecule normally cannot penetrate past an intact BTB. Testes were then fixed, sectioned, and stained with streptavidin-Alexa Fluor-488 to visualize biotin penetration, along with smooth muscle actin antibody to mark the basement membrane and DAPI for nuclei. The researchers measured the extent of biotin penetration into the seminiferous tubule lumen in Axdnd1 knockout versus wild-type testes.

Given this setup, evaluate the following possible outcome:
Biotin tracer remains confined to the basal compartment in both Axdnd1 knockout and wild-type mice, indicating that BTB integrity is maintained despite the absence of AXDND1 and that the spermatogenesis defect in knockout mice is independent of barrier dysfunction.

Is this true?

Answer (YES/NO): NO